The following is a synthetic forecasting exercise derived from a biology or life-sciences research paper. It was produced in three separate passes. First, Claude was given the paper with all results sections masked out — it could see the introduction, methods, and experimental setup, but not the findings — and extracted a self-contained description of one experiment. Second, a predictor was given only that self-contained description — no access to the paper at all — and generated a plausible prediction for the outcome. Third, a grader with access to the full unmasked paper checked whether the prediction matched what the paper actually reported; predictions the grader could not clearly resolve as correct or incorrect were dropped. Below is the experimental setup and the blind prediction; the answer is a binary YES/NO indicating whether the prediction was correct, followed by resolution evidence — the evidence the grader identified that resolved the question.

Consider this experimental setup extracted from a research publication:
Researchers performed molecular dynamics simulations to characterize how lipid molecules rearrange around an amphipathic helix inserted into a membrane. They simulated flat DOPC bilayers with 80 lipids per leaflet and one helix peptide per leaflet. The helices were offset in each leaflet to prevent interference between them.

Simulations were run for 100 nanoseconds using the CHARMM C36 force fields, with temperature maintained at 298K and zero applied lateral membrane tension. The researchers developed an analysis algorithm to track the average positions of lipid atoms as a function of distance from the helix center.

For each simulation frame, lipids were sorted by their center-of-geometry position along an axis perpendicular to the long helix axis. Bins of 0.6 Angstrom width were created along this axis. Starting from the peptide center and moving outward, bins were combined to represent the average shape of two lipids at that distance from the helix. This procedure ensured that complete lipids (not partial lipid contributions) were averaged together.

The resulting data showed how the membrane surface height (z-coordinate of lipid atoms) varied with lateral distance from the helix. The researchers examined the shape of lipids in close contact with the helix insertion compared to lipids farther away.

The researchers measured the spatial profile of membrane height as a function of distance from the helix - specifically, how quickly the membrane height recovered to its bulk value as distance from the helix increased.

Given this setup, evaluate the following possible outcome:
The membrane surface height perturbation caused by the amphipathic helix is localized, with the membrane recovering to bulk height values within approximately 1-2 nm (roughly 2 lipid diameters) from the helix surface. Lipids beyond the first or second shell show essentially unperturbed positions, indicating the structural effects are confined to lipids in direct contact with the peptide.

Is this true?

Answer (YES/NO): YES